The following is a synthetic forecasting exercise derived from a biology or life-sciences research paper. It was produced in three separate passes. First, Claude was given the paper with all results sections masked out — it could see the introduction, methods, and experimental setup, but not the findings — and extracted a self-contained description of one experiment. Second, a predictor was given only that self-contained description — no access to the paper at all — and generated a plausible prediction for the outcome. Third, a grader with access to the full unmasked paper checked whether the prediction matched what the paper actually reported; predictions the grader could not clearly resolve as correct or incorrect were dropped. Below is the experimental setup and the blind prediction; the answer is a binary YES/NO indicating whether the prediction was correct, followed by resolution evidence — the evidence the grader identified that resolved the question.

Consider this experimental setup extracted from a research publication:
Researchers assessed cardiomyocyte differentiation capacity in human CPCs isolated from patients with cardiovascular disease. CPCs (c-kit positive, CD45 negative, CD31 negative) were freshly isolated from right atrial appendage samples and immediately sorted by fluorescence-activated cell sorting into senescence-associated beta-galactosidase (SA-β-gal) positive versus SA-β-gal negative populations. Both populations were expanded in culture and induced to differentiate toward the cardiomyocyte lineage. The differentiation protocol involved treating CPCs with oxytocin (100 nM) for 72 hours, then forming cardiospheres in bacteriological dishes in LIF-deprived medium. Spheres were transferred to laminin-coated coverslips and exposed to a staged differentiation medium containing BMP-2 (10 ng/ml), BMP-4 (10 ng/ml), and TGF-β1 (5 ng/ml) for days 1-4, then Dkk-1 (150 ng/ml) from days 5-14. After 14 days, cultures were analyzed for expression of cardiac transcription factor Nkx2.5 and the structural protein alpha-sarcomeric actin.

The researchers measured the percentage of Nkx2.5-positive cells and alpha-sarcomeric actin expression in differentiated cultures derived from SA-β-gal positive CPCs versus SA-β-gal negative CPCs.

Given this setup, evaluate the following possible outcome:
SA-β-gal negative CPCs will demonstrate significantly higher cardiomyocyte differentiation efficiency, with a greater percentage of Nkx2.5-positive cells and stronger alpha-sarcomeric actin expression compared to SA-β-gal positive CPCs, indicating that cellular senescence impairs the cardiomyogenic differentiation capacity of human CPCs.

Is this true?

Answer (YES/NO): YES